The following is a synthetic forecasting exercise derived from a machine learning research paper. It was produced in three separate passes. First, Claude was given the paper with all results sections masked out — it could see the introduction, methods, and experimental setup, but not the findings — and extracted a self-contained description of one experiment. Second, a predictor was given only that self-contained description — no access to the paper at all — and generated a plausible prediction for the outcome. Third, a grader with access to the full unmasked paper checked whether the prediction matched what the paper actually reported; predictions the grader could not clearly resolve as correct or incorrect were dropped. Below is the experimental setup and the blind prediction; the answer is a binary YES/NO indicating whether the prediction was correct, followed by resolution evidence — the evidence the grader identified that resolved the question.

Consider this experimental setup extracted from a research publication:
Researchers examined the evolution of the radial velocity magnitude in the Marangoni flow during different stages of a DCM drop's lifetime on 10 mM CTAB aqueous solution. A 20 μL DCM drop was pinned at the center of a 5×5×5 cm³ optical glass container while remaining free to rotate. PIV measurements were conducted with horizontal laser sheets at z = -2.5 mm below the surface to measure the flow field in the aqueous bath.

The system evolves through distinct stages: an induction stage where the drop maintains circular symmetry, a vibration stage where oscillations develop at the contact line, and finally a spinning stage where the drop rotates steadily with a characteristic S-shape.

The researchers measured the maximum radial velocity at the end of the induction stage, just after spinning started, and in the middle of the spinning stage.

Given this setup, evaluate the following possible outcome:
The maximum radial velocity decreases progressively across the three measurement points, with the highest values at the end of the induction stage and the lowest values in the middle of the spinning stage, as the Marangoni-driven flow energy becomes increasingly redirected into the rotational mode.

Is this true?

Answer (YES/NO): NO